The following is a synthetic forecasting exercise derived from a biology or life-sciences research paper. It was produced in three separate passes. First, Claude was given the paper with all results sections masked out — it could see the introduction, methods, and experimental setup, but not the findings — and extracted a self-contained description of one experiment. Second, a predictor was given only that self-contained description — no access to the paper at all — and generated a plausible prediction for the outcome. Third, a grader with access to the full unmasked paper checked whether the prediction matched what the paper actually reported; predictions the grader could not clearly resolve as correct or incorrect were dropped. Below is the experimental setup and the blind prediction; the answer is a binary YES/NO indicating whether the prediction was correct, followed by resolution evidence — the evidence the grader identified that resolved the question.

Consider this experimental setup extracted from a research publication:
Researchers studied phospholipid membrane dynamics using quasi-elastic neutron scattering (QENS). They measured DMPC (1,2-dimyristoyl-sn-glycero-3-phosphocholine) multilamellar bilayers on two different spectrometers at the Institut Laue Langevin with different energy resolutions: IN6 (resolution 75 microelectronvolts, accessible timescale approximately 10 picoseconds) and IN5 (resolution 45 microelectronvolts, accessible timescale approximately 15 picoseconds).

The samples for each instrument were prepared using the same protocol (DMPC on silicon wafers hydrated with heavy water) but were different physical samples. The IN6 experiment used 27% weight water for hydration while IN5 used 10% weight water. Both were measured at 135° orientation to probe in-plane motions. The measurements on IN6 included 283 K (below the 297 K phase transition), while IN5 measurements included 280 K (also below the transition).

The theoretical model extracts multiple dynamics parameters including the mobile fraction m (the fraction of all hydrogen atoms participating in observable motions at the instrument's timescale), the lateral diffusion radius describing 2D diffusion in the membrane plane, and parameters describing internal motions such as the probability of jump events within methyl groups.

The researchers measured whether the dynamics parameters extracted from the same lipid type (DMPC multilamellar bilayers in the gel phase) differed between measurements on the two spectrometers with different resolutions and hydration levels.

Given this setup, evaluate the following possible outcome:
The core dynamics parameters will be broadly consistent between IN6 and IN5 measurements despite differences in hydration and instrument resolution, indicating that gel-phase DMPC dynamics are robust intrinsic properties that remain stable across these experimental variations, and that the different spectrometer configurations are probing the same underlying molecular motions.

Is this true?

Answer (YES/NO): NO